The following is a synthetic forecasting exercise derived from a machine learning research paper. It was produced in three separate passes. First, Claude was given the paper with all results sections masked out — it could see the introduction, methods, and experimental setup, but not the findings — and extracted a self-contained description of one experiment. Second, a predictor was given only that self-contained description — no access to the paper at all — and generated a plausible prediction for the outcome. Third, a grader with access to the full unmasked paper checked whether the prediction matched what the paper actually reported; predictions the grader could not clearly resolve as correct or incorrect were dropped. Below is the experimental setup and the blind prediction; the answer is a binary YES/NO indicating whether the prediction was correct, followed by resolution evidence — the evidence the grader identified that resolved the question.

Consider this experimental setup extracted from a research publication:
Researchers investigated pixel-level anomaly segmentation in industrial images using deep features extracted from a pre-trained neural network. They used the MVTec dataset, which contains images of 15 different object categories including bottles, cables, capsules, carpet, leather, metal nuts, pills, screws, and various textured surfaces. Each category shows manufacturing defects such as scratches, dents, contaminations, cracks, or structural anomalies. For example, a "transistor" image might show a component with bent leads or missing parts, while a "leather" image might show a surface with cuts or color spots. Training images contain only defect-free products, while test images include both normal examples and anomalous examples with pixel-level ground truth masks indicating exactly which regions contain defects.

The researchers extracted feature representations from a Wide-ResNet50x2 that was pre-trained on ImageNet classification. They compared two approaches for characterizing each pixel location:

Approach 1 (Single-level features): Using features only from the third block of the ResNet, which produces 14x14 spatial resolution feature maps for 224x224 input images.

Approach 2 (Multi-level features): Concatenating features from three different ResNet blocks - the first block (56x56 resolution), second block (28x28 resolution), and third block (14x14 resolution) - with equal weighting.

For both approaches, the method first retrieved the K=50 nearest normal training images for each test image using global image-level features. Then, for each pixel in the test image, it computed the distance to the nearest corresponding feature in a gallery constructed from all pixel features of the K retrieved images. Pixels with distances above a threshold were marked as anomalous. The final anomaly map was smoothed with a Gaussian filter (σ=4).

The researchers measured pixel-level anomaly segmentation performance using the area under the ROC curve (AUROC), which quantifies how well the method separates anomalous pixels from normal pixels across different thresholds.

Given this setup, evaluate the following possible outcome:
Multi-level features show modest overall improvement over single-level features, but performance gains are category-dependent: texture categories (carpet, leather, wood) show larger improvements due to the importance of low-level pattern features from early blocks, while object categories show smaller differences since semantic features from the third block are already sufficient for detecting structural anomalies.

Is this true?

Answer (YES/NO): NO